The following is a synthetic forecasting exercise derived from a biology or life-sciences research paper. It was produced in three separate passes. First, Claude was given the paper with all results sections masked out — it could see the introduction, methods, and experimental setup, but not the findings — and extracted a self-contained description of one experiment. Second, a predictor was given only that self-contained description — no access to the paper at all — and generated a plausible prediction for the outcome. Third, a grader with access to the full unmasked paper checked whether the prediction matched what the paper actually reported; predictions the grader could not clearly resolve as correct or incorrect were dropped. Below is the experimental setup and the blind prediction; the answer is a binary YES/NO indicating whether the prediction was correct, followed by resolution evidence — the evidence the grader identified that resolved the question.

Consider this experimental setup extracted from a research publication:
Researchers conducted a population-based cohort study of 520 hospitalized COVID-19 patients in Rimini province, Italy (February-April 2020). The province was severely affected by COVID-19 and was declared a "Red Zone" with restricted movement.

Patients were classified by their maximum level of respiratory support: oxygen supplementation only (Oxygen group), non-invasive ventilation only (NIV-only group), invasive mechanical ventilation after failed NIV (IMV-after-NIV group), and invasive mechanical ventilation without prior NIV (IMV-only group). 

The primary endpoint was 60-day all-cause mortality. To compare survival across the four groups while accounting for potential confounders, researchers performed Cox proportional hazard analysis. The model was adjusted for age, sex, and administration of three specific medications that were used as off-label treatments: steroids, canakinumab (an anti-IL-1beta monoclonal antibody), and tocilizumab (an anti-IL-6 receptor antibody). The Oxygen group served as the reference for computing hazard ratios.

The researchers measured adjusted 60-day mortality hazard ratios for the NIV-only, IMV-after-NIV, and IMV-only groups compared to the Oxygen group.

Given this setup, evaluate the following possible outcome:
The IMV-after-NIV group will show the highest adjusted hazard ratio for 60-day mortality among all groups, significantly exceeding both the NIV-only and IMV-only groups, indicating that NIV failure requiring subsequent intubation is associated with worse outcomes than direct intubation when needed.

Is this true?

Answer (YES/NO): NO